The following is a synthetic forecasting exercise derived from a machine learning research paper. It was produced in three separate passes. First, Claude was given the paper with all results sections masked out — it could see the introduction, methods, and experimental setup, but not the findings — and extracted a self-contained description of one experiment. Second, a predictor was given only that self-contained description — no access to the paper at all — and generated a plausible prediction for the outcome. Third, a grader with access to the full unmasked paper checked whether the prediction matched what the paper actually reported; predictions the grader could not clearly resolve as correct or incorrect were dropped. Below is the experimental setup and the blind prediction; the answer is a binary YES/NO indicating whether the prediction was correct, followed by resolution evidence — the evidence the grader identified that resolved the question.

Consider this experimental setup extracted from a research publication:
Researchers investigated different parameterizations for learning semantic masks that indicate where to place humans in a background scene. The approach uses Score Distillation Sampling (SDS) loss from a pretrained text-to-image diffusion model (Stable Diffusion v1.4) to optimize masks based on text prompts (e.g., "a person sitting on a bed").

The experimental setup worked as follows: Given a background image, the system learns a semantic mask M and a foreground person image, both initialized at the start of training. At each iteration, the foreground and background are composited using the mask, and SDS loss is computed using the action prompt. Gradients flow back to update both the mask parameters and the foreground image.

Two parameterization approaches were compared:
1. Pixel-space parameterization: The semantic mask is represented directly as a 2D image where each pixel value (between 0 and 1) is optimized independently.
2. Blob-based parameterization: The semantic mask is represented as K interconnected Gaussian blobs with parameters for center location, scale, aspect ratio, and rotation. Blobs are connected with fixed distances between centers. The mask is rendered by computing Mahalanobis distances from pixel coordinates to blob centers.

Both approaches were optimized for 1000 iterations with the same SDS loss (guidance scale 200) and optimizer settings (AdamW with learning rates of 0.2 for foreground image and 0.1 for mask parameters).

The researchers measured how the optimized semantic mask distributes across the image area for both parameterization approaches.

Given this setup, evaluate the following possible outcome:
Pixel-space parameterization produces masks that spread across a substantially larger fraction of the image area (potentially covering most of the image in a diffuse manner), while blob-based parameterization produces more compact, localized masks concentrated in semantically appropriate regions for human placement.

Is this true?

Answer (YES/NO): YES